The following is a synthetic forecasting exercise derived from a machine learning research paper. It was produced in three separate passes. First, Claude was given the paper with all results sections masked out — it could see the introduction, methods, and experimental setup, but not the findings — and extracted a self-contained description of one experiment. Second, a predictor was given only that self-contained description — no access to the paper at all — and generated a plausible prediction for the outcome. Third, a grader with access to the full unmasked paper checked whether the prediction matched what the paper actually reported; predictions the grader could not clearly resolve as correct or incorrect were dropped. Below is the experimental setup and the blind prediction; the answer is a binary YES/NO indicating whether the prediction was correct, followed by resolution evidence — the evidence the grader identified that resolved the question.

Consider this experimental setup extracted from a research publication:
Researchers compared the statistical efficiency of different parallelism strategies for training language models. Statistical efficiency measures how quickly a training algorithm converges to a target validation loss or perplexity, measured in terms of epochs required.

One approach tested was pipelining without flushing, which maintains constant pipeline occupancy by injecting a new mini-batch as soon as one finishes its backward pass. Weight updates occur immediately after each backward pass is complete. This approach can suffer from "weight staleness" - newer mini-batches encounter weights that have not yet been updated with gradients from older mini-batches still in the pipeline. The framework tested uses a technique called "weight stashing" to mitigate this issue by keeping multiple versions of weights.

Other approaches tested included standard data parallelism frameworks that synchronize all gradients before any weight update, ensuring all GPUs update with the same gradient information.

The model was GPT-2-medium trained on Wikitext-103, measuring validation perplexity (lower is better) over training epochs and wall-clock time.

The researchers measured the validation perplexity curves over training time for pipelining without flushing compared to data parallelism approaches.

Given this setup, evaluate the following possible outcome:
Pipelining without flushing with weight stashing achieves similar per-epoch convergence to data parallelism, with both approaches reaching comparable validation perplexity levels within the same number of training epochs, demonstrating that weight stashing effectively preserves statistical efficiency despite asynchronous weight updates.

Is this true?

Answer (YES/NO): NO